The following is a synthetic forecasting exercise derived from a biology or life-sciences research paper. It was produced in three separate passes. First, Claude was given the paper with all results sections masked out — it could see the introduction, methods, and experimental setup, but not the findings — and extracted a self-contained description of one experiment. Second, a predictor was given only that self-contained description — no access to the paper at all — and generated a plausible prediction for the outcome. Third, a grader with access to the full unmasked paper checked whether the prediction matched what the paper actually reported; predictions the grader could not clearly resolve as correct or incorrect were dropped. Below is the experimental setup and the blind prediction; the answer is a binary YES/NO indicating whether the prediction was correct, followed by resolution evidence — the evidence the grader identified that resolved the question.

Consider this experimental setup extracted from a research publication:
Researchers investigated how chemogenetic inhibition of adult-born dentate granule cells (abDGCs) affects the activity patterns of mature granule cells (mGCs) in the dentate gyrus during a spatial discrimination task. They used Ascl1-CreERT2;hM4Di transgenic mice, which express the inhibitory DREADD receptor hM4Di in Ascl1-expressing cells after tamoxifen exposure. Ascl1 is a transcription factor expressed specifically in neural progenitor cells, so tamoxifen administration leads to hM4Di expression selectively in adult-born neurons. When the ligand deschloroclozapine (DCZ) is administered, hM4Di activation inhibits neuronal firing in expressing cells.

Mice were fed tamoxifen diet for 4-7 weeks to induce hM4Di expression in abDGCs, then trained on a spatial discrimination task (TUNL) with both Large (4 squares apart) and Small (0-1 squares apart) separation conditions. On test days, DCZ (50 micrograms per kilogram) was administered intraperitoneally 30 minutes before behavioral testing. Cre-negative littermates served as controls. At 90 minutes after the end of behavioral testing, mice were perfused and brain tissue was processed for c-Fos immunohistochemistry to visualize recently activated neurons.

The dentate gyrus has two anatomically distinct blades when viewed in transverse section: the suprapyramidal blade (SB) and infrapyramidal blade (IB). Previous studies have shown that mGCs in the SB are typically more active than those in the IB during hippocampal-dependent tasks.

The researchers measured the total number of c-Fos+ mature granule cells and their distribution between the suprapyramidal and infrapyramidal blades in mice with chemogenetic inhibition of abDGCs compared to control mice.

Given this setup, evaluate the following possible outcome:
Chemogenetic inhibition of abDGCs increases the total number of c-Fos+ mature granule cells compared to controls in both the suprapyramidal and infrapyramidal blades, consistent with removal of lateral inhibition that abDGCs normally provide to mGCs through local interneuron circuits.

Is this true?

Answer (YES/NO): YES